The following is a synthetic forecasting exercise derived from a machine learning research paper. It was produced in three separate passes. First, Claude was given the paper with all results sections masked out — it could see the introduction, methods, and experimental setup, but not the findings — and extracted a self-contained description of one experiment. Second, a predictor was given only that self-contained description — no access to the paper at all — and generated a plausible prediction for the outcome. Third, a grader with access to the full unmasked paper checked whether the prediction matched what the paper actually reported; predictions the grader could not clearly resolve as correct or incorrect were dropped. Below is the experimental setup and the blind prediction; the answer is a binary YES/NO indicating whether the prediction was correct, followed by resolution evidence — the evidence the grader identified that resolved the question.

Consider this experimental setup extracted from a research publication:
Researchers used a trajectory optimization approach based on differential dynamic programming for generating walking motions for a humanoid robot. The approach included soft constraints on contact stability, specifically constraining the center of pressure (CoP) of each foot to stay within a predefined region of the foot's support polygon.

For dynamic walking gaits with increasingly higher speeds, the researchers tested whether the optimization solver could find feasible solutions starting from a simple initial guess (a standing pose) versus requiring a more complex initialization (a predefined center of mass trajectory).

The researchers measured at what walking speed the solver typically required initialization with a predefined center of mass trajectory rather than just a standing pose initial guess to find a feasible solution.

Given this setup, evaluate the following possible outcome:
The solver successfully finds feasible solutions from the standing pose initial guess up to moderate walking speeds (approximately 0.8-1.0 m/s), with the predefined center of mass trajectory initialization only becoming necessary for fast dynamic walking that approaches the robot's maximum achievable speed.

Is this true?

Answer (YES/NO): NO